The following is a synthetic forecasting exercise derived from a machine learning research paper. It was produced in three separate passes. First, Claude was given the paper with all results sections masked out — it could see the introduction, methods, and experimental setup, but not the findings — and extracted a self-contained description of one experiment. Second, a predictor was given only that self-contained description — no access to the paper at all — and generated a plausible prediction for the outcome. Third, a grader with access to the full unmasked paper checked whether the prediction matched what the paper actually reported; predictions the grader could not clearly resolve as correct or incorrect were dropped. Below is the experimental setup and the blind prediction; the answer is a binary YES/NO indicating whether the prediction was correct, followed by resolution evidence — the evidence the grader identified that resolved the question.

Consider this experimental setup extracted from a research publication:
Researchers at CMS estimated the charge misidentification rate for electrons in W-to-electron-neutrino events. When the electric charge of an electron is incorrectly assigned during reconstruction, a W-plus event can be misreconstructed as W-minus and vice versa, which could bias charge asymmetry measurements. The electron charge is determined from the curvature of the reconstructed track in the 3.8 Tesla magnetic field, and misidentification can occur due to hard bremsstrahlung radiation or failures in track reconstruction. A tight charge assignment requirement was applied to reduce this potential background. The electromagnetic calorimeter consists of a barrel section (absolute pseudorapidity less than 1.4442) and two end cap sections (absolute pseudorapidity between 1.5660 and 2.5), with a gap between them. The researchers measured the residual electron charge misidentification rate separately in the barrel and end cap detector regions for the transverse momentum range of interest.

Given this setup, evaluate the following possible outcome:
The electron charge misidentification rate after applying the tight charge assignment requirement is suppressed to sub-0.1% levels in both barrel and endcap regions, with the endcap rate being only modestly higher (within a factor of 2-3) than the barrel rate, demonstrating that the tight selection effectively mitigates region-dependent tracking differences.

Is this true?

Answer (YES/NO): NO